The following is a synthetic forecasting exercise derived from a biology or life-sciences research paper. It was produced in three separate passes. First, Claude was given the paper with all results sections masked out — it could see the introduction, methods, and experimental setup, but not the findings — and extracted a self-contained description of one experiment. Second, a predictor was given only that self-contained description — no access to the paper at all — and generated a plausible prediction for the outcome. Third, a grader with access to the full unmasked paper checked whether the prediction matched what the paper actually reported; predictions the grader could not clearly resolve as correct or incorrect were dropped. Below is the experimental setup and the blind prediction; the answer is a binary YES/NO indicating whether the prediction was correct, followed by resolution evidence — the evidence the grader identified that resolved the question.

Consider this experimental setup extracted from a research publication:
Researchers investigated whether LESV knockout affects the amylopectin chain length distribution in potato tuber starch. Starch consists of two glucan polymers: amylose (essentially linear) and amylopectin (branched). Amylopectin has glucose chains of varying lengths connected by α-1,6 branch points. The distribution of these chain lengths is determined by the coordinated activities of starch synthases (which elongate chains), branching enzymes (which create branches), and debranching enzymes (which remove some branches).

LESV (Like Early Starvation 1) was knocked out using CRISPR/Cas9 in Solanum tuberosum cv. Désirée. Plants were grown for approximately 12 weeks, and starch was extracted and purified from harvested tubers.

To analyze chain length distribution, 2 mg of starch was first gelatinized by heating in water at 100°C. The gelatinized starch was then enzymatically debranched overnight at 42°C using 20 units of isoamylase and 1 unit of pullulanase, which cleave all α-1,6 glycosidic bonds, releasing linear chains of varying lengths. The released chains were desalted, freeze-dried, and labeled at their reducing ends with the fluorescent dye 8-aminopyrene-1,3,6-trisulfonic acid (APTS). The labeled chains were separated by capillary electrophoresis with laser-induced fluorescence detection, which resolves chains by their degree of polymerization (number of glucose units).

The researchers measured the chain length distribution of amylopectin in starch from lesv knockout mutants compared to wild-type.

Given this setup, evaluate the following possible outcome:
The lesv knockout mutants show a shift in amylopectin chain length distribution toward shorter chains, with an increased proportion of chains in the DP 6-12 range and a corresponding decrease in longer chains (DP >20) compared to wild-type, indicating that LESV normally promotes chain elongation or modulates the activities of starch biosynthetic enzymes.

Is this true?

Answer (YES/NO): NO